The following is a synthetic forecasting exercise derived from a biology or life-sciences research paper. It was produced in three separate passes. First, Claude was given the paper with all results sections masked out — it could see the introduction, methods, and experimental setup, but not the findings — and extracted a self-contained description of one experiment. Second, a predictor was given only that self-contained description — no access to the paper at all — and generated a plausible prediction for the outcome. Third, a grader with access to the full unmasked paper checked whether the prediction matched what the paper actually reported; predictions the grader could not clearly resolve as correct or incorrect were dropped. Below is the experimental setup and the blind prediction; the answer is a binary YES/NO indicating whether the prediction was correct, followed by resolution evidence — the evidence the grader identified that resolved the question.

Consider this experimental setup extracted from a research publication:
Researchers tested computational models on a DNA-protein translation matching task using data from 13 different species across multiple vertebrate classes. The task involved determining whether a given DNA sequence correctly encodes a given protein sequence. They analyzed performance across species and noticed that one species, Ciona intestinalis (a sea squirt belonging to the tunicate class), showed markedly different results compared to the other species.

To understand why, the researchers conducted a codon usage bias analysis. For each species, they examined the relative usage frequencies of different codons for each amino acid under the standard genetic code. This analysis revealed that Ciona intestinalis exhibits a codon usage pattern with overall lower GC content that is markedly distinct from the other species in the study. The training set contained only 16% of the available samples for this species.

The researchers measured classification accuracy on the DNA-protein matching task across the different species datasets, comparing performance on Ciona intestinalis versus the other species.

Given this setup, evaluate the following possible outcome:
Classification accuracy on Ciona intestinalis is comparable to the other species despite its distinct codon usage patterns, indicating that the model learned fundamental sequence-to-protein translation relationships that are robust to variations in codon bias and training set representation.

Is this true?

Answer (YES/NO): NO